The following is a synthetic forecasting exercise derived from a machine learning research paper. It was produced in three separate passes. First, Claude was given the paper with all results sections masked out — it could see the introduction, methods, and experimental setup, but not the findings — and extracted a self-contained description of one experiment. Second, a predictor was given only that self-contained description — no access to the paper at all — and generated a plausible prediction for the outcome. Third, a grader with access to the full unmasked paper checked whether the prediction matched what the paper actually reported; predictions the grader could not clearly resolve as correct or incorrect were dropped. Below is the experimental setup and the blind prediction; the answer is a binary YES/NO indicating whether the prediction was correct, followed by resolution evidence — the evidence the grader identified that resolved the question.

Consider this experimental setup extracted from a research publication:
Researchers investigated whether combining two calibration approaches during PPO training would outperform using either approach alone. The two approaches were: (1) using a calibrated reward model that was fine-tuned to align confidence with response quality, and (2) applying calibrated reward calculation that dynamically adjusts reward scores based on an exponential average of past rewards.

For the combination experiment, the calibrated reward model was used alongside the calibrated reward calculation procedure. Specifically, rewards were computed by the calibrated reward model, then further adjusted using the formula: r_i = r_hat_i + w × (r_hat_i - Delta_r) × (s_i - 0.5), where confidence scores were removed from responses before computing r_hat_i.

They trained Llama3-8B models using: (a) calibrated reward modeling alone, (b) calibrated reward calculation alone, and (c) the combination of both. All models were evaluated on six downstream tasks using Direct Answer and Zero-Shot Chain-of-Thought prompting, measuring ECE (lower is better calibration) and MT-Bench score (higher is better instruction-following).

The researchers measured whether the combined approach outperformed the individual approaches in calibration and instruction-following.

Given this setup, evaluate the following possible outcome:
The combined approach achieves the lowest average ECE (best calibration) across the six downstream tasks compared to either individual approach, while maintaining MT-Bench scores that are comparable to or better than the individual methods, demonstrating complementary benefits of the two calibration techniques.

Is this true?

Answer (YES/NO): NO